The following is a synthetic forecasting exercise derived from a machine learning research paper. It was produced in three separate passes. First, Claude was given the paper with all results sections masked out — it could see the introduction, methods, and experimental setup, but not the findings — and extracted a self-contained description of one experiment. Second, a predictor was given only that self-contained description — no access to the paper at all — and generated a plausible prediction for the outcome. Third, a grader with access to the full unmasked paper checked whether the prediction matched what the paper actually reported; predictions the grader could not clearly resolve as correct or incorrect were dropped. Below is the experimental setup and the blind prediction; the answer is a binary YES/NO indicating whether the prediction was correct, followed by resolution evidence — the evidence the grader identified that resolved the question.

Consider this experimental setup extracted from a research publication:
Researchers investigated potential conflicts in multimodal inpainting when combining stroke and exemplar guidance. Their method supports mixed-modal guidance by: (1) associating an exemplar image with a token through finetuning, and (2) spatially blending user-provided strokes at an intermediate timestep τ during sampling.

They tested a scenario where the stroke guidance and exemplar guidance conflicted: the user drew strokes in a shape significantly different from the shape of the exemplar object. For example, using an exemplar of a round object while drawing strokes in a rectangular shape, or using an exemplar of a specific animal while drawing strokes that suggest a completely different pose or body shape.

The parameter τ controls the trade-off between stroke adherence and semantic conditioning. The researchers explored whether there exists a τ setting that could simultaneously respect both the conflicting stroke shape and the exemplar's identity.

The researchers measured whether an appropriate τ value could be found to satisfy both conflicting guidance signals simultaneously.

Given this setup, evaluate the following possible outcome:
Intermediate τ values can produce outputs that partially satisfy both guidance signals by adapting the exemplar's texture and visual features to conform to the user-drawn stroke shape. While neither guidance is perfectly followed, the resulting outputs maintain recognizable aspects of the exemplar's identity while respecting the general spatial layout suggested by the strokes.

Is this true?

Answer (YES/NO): NO